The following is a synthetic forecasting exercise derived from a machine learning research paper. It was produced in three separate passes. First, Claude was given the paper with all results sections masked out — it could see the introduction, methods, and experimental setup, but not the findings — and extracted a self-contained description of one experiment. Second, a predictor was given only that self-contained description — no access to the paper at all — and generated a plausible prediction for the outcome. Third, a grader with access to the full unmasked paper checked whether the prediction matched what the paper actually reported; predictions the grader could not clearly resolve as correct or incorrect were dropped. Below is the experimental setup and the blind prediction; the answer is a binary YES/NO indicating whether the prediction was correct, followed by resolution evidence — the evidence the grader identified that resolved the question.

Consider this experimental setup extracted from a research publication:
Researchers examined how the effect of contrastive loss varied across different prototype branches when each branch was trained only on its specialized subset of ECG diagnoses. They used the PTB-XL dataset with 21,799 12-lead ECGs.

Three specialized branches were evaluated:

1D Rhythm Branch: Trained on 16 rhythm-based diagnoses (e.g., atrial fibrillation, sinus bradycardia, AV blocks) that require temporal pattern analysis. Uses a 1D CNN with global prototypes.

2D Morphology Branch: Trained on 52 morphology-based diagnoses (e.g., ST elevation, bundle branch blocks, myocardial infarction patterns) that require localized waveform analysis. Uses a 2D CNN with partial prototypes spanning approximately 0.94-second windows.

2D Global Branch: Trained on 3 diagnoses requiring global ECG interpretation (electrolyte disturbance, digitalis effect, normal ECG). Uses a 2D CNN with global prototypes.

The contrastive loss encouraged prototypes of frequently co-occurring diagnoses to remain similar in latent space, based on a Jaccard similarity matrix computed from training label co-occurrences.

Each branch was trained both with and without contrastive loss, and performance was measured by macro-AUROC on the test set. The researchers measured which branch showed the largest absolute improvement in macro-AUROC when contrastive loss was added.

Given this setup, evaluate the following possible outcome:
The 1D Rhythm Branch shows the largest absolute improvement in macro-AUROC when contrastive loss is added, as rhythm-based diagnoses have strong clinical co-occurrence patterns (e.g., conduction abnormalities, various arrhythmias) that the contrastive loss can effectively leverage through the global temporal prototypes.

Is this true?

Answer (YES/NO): NO